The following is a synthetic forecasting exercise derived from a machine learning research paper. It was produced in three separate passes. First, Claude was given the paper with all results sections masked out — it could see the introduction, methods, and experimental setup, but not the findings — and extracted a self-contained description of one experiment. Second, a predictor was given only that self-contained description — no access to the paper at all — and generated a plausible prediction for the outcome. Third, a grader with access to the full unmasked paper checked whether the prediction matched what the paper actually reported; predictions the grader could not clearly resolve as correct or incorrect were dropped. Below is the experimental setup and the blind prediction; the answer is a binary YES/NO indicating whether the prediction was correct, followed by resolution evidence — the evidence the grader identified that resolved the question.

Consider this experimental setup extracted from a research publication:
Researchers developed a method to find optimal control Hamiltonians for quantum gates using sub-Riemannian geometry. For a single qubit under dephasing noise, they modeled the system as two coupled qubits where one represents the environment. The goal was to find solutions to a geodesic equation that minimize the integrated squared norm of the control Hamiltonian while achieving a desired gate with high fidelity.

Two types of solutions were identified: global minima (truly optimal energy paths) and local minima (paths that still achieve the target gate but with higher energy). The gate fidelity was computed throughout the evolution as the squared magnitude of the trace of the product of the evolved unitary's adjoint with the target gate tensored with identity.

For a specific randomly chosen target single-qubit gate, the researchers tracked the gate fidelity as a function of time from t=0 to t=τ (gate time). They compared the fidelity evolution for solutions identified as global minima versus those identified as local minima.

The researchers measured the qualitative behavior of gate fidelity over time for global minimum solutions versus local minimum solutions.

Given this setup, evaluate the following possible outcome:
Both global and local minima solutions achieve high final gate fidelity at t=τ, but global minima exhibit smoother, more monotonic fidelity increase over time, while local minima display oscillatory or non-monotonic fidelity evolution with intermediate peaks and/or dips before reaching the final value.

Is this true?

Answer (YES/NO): YES